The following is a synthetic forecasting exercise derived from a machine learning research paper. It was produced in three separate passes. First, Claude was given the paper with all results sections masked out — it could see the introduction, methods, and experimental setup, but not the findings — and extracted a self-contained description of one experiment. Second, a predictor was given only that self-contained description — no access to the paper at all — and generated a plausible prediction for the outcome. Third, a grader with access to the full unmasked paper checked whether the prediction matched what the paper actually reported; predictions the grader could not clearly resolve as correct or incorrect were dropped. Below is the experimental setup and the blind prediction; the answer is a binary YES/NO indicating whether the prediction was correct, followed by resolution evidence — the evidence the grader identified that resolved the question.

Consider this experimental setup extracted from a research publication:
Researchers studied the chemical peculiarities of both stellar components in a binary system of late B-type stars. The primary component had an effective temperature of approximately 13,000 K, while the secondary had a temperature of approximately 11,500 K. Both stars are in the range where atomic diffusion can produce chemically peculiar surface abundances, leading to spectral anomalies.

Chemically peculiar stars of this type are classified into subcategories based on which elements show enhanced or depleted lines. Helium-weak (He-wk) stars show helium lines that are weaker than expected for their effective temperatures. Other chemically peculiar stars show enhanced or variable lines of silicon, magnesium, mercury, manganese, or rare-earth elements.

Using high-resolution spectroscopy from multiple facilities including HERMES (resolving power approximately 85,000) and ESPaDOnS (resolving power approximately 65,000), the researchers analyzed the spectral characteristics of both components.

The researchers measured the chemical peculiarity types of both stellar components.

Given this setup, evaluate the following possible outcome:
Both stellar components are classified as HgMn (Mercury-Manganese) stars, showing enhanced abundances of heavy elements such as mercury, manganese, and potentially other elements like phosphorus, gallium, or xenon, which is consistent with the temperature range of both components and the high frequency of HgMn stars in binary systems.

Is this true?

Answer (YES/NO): NO